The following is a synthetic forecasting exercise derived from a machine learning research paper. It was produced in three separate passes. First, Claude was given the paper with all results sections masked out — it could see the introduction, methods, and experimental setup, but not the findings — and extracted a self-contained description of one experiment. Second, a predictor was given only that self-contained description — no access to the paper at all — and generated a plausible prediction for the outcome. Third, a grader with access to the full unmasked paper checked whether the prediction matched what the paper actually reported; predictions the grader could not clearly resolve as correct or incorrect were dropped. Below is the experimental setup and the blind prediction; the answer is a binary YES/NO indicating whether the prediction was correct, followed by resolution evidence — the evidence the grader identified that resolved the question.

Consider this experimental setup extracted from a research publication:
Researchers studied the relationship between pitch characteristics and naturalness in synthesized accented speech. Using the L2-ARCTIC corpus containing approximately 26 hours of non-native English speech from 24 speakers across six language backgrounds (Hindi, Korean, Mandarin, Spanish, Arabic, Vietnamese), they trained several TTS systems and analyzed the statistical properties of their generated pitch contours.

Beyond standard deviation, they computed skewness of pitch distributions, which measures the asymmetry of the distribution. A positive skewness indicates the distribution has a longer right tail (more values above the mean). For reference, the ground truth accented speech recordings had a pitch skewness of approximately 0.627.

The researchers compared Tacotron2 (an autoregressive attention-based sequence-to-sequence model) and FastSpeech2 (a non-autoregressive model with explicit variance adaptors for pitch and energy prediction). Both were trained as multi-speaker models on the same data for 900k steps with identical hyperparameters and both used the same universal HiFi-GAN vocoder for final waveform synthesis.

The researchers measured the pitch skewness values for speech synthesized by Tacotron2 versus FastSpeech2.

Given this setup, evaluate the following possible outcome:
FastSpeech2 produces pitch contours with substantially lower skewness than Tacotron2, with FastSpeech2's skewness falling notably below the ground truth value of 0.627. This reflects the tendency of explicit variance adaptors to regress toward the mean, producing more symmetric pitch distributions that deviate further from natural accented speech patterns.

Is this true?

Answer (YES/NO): NO